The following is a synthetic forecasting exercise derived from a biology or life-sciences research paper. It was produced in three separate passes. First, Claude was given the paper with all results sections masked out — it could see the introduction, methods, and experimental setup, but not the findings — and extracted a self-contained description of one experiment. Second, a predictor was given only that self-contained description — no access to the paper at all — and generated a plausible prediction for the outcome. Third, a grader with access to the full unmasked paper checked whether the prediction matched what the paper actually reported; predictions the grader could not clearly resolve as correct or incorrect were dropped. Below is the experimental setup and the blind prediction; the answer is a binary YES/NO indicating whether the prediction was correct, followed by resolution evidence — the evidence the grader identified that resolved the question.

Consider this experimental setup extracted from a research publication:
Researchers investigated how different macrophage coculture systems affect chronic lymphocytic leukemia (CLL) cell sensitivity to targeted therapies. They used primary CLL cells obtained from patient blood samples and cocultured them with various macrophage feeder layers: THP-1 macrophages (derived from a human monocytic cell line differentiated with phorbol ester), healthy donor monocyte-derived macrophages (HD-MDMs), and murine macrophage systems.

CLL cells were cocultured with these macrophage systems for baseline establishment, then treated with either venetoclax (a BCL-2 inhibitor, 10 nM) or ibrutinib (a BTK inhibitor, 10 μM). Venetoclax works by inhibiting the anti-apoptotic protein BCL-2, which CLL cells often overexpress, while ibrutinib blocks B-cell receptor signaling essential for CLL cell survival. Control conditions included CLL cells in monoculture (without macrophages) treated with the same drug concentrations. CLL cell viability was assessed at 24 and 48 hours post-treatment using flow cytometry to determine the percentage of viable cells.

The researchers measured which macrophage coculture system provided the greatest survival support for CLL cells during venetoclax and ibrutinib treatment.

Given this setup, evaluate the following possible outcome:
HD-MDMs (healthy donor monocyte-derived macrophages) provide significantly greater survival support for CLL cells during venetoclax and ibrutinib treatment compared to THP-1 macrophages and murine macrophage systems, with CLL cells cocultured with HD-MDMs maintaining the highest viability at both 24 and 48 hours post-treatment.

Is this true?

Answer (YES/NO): NO